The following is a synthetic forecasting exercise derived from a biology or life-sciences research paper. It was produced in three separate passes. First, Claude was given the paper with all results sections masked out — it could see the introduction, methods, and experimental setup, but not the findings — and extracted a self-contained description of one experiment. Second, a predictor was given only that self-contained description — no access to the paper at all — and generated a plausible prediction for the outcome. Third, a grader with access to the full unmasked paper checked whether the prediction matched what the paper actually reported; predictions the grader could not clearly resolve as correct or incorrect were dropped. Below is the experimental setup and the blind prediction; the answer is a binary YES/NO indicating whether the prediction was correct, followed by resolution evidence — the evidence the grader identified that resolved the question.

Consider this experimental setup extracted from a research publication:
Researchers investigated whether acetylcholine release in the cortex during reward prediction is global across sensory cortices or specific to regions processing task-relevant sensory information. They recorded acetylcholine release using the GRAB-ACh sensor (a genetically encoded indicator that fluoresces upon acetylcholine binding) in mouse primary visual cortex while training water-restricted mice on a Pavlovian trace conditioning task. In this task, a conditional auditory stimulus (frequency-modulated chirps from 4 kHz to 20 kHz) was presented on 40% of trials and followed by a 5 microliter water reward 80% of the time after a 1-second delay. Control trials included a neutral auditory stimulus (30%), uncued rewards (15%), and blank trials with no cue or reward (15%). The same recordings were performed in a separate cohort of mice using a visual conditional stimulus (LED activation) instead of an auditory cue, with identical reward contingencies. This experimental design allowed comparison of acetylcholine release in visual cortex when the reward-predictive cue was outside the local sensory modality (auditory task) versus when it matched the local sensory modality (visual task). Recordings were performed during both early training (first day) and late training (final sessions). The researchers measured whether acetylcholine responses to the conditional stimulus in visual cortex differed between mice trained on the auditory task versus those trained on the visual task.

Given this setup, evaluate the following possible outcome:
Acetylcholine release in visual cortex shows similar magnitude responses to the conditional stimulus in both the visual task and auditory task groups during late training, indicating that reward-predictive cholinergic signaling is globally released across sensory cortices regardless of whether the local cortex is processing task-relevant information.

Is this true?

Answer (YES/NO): NO